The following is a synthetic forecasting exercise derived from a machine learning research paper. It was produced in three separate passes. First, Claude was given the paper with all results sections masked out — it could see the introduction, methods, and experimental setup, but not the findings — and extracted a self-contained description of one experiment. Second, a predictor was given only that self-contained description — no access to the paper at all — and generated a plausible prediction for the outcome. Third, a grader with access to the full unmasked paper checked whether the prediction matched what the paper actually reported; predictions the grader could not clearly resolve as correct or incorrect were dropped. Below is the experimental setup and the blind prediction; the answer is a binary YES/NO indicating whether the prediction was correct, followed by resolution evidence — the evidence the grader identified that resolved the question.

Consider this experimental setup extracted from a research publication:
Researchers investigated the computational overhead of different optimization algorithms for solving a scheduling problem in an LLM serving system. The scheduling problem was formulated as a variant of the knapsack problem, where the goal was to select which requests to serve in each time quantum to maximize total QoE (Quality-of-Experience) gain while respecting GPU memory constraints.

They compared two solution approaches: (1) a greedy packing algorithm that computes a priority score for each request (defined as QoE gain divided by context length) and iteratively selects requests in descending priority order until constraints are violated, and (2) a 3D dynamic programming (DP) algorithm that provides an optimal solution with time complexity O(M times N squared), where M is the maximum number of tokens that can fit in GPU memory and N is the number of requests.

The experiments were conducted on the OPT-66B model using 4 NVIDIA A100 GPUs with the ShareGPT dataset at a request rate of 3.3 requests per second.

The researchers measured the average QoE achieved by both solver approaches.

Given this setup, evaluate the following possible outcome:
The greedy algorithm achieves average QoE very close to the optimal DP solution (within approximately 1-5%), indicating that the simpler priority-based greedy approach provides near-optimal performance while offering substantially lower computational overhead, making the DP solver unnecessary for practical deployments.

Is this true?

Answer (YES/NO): NO